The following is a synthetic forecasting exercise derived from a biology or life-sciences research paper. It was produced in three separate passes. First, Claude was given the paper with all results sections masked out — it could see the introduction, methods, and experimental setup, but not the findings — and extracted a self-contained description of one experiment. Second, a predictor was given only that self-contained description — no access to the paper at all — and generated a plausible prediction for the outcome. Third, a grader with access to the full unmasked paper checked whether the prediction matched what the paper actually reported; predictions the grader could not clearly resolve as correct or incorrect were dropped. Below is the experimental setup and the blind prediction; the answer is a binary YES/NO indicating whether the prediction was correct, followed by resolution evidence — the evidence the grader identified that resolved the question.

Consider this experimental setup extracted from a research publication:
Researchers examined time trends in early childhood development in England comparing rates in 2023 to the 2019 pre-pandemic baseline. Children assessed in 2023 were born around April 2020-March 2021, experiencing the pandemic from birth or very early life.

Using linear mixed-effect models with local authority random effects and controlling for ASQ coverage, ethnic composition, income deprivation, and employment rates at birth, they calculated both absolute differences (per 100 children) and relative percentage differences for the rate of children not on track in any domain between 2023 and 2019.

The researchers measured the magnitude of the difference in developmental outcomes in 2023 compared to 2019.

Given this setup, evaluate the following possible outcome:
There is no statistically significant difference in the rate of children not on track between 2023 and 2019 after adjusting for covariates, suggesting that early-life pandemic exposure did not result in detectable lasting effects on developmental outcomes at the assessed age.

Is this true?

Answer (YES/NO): NO